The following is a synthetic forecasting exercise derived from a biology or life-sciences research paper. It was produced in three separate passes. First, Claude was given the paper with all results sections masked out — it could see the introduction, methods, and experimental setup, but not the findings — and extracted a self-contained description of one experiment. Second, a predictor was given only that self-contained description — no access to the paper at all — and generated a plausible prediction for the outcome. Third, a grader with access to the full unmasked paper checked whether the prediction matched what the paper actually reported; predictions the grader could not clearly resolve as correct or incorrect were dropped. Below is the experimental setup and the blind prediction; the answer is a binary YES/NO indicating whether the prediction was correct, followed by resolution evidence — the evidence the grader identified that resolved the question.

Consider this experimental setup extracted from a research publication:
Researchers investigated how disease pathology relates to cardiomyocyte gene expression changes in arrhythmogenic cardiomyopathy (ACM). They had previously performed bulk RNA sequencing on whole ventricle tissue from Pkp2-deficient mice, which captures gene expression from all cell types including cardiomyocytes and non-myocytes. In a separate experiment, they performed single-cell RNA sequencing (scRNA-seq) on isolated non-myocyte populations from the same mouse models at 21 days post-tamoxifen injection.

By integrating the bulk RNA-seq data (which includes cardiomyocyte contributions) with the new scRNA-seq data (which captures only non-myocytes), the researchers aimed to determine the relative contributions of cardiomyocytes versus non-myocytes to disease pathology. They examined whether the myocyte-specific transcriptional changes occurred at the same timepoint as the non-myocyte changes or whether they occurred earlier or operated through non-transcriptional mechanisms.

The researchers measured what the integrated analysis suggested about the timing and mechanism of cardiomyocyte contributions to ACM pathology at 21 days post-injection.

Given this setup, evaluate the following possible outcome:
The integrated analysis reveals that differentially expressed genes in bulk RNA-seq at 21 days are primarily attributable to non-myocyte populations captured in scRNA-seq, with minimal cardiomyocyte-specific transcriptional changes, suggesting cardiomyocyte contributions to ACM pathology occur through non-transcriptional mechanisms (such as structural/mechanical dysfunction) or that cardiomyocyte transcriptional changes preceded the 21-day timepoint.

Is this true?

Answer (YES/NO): YES